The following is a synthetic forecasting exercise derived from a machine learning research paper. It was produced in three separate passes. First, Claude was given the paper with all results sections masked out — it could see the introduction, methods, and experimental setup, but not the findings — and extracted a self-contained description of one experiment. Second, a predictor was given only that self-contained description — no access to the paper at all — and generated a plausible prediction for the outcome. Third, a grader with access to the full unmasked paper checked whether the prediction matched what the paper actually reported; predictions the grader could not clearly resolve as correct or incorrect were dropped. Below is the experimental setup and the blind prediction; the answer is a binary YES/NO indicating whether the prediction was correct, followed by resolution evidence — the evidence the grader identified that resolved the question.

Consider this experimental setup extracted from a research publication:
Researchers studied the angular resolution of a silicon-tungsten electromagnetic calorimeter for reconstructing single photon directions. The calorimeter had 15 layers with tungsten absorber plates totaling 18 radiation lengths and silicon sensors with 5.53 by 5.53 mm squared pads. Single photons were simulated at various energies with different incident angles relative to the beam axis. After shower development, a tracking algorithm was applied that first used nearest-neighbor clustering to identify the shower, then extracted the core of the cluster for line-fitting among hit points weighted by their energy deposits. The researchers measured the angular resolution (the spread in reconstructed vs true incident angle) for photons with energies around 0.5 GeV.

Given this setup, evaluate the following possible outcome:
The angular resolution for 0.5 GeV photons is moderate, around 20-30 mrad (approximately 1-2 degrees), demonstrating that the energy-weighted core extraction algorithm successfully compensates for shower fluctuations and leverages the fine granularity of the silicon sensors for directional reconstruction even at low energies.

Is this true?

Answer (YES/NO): YES